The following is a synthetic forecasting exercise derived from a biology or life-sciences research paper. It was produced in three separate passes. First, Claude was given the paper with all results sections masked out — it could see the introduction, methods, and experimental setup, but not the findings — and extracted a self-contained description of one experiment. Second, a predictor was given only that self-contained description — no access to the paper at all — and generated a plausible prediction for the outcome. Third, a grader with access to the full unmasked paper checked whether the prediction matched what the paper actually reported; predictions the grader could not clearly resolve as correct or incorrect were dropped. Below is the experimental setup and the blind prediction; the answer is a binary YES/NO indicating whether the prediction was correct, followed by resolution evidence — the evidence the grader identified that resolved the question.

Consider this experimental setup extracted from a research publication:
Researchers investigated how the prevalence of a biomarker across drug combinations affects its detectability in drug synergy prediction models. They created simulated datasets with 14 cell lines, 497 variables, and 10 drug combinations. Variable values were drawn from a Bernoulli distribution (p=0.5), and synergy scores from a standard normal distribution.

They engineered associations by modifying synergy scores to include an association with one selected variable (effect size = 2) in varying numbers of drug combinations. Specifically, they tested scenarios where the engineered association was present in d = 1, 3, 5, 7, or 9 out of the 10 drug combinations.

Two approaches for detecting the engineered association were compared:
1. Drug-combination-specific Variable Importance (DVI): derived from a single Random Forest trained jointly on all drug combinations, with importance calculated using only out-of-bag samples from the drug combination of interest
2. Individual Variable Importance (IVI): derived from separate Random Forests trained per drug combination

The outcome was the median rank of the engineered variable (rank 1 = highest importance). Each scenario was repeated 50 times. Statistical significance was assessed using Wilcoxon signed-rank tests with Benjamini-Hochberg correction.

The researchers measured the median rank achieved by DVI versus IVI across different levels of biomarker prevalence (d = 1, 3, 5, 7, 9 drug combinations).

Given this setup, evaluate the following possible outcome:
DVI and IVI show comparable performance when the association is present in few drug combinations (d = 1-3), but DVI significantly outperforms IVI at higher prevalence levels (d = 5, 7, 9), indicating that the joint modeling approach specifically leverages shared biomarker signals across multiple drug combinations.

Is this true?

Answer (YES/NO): NO